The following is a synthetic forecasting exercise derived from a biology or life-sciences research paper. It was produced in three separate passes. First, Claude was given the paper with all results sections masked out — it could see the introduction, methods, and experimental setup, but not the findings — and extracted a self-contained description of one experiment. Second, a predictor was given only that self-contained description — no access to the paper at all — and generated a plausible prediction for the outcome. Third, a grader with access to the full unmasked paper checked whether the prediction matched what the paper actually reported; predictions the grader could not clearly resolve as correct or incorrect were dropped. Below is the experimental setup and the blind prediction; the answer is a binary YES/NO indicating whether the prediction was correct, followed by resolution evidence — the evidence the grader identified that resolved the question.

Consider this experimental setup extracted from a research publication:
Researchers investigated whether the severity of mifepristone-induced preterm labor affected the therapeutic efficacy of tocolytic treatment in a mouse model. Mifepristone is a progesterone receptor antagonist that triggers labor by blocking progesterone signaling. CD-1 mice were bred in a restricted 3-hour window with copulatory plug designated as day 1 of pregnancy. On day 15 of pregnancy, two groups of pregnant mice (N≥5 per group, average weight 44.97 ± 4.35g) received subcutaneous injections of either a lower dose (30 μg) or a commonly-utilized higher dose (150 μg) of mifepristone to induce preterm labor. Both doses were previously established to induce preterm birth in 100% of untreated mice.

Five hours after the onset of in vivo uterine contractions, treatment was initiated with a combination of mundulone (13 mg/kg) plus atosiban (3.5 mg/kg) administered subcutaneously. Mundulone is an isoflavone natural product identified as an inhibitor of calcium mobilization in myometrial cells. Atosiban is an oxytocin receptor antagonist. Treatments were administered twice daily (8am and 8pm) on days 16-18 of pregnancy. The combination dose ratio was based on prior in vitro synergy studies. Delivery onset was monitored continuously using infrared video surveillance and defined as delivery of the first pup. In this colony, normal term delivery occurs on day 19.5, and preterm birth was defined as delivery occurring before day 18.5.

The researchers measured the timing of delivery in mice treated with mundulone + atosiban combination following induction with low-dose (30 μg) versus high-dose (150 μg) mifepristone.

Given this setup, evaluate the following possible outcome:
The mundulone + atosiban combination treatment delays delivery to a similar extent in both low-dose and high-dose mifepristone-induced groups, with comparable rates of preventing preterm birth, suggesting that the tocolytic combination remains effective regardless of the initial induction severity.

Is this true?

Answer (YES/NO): NO